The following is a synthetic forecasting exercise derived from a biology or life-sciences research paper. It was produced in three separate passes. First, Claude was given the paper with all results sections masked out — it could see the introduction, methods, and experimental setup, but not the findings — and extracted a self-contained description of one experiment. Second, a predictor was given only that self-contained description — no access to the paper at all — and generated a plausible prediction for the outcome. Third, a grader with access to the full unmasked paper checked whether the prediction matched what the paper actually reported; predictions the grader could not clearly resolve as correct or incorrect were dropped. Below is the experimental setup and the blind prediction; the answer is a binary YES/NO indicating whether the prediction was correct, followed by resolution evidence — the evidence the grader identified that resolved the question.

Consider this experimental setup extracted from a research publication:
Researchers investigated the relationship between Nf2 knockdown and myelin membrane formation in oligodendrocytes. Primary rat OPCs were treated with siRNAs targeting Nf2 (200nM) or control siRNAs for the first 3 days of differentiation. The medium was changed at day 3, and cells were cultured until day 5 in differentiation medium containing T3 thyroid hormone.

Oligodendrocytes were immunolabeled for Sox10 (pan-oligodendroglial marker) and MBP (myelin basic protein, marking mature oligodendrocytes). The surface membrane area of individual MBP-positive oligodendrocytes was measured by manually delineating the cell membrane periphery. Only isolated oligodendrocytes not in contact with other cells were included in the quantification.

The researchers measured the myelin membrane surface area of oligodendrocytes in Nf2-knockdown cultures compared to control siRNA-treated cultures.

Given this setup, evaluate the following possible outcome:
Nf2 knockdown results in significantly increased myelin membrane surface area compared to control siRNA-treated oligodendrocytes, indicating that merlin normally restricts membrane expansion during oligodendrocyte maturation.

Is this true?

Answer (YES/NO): NO